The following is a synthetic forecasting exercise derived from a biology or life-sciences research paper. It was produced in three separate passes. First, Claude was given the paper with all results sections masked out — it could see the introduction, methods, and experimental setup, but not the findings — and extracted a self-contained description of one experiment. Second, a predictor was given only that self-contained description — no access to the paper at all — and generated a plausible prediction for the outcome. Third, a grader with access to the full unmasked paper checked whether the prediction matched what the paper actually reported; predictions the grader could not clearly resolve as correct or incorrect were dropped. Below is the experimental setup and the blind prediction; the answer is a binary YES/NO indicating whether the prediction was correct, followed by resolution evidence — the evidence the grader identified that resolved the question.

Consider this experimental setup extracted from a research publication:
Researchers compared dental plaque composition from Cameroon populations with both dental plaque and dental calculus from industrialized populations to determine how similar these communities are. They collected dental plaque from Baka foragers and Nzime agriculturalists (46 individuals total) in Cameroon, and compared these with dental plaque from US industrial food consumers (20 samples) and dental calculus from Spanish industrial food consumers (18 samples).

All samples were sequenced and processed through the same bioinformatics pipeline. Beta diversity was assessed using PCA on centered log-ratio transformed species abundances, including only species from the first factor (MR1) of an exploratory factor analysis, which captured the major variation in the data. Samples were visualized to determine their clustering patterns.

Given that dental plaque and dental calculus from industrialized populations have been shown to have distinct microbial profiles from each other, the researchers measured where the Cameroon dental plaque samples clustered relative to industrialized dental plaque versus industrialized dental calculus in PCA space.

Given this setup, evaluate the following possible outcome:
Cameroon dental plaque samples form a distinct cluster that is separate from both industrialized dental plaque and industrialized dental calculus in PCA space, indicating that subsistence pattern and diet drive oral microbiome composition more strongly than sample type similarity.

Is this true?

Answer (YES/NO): NO